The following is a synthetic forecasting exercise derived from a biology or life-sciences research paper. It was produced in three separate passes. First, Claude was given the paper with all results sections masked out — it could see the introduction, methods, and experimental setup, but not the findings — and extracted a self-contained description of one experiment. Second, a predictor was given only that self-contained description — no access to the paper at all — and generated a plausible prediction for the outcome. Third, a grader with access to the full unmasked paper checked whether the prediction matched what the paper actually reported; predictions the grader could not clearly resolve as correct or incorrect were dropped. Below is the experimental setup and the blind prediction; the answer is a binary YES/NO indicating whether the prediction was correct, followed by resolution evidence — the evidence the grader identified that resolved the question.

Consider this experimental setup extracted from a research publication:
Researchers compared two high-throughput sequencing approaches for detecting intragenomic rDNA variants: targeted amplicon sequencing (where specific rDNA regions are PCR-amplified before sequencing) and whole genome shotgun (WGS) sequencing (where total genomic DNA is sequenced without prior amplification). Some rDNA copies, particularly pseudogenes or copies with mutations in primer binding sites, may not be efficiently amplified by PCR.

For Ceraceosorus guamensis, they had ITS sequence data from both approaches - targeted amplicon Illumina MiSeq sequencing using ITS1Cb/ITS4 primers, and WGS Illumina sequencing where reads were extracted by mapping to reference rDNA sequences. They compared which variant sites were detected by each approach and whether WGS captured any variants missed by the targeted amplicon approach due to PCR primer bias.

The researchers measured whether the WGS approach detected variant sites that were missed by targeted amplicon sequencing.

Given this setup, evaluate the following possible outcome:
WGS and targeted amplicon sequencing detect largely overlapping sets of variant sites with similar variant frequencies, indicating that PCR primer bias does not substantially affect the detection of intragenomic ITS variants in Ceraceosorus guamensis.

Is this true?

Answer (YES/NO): NO